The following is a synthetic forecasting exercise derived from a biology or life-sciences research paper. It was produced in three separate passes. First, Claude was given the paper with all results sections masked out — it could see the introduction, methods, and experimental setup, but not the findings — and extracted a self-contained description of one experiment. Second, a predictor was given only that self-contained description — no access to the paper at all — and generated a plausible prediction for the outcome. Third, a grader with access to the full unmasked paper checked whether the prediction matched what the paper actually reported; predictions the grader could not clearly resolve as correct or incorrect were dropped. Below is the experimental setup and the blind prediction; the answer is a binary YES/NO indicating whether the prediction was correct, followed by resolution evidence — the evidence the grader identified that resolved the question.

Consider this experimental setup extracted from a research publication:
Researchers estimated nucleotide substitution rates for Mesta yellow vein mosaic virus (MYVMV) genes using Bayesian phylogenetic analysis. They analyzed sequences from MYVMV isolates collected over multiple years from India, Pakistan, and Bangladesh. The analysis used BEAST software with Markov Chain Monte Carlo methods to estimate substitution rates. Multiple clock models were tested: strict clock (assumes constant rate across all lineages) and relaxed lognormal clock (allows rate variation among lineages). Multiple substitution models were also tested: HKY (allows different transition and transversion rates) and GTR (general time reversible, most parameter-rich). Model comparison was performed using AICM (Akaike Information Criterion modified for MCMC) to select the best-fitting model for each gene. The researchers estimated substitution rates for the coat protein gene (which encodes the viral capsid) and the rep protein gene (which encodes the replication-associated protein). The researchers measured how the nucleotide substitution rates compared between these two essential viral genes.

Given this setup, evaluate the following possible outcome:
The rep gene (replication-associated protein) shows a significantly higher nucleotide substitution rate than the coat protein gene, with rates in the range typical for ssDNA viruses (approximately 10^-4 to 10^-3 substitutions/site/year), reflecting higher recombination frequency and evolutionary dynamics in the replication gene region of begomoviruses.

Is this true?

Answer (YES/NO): NO